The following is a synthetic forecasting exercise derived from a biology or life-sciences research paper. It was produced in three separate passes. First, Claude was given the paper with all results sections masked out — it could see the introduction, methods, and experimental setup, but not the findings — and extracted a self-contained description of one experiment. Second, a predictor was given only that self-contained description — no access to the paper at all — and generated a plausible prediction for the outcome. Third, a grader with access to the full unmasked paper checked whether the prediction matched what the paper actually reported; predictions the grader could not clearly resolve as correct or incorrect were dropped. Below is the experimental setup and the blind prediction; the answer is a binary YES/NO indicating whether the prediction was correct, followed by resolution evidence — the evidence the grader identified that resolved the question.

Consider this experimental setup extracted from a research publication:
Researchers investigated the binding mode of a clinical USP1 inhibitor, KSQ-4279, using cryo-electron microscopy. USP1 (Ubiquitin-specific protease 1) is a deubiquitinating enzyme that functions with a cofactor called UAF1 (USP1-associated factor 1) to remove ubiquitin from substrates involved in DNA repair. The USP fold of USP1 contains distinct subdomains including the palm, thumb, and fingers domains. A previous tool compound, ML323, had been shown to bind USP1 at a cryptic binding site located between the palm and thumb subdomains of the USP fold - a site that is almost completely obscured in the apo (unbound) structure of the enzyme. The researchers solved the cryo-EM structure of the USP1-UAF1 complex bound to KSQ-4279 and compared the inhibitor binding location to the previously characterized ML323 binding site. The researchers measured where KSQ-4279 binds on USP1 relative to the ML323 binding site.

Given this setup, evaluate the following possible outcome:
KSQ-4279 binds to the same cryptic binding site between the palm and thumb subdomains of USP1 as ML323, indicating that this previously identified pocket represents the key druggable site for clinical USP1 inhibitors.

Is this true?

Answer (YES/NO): YES